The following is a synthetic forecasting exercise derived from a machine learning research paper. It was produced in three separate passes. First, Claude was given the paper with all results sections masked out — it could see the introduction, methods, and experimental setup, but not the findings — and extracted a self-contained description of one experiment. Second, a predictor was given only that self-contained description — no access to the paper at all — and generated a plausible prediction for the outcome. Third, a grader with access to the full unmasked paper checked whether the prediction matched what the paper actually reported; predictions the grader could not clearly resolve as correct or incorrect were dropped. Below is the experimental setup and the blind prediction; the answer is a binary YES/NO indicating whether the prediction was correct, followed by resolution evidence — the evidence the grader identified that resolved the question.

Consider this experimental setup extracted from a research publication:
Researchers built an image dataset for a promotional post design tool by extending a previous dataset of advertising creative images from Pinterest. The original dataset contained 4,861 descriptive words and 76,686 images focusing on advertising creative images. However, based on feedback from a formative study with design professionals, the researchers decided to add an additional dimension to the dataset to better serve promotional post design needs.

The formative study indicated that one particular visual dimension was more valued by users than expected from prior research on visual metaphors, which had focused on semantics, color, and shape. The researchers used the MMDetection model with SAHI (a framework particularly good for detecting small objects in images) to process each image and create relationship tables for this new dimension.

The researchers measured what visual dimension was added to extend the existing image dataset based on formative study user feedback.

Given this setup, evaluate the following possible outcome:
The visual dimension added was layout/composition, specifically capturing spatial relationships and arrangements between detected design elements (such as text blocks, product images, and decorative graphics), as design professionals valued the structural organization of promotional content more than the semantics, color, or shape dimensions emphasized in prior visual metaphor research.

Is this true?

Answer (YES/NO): NO